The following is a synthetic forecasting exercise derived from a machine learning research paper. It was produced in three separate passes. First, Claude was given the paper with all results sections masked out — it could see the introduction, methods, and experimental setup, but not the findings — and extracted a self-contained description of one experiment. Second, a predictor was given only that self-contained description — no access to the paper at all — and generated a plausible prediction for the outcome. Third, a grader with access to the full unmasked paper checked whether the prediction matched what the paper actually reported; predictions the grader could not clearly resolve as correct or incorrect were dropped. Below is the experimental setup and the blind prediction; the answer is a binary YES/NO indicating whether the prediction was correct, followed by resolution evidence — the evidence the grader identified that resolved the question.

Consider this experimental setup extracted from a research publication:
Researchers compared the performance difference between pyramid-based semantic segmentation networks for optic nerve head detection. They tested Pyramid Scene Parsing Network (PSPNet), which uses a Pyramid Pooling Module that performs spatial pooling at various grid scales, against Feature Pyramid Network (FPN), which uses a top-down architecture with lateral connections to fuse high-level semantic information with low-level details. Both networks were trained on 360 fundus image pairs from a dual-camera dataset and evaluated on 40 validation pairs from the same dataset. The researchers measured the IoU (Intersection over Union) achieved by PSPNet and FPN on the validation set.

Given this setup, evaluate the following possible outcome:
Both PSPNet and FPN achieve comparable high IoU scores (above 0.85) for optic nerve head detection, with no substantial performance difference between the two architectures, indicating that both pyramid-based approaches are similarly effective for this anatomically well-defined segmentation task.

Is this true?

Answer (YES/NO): NO